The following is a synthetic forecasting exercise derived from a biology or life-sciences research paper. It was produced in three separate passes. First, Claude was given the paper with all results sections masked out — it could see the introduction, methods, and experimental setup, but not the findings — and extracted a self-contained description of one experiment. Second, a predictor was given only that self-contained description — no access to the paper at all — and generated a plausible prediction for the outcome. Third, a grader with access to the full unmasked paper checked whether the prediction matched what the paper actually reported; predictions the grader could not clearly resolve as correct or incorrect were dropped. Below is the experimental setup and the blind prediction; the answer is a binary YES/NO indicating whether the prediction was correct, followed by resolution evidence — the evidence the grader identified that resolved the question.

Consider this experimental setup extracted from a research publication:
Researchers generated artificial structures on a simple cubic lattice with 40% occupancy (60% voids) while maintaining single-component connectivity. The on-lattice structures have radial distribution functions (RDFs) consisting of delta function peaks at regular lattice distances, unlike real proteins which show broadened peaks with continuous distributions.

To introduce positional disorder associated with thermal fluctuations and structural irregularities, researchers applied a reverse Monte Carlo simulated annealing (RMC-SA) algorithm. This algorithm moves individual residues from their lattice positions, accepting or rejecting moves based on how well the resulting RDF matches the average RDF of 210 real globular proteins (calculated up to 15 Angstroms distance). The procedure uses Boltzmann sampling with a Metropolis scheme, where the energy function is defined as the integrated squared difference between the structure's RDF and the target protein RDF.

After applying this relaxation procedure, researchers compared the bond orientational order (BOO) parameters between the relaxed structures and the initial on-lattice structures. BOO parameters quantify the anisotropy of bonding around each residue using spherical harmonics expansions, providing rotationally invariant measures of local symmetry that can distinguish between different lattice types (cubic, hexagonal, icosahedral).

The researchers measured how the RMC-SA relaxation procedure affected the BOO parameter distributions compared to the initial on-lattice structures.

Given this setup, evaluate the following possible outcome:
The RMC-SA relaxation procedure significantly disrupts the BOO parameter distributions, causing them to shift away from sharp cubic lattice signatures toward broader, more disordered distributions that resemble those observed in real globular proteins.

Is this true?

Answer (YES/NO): NO